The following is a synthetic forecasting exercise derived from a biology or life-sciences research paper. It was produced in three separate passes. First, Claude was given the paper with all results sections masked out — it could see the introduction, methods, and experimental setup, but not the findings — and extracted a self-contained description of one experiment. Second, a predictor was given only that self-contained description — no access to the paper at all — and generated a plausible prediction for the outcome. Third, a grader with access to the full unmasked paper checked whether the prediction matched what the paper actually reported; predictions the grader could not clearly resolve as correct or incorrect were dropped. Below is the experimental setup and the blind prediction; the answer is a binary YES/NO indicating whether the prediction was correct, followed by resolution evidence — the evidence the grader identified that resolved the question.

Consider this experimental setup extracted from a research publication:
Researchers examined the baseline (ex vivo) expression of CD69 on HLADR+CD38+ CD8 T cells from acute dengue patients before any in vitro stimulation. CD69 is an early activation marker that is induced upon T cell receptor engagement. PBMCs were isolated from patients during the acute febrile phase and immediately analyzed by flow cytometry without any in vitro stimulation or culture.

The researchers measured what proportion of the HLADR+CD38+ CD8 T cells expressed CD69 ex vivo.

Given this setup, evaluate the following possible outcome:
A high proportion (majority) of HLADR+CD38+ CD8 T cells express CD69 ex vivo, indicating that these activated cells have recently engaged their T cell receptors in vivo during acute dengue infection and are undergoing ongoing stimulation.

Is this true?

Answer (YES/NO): NO